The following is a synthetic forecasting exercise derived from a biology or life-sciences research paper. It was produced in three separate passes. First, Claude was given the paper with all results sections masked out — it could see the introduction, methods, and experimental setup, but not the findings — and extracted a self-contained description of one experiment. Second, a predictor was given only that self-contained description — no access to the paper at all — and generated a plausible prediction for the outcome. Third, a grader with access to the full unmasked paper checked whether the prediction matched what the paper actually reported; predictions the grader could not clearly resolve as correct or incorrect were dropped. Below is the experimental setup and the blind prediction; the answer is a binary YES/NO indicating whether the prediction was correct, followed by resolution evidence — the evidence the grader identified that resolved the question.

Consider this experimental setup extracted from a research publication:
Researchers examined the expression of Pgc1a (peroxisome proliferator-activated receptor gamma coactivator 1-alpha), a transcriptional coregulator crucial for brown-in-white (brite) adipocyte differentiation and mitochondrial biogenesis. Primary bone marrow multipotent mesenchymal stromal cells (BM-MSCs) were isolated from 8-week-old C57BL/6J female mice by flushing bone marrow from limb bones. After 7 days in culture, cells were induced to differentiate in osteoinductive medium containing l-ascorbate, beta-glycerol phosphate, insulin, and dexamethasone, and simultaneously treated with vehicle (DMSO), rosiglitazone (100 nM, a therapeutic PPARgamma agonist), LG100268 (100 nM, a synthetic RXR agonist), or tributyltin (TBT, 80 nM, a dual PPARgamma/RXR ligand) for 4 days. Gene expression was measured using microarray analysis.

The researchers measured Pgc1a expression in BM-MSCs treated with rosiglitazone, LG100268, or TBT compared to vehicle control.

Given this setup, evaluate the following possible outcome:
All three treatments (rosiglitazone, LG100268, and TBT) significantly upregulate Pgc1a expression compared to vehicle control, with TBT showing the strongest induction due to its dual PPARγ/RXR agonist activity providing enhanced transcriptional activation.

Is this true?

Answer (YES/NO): NO